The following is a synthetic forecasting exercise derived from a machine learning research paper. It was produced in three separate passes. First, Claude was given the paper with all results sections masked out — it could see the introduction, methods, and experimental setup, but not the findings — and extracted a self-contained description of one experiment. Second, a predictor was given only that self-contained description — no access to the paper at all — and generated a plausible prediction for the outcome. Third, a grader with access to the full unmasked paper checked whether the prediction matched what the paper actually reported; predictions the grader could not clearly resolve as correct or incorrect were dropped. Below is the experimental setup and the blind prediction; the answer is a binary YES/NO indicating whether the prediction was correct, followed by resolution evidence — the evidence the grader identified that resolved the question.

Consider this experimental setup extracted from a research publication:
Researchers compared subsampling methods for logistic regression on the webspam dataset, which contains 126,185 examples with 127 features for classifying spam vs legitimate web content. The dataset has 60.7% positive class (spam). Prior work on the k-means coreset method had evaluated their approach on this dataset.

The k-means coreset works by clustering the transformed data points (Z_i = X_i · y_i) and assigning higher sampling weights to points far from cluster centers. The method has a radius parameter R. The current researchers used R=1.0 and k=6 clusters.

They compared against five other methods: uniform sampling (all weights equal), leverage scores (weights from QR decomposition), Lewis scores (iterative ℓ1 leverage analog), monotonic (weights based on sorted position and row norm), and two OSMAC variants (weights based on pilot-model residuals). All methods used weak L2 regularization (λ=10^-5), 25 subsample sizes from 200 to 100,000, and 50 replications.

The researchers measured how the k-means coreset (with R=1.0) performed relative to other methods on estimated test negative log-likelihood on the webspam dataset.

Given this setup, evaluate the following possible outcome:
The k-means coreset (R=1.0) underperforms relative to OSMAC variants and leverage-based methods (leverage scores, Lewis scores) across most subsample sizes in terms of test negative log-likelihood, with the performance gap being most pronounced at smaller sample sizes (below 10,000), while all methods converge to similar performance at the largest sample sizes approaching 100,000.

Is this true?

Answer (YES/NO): NO